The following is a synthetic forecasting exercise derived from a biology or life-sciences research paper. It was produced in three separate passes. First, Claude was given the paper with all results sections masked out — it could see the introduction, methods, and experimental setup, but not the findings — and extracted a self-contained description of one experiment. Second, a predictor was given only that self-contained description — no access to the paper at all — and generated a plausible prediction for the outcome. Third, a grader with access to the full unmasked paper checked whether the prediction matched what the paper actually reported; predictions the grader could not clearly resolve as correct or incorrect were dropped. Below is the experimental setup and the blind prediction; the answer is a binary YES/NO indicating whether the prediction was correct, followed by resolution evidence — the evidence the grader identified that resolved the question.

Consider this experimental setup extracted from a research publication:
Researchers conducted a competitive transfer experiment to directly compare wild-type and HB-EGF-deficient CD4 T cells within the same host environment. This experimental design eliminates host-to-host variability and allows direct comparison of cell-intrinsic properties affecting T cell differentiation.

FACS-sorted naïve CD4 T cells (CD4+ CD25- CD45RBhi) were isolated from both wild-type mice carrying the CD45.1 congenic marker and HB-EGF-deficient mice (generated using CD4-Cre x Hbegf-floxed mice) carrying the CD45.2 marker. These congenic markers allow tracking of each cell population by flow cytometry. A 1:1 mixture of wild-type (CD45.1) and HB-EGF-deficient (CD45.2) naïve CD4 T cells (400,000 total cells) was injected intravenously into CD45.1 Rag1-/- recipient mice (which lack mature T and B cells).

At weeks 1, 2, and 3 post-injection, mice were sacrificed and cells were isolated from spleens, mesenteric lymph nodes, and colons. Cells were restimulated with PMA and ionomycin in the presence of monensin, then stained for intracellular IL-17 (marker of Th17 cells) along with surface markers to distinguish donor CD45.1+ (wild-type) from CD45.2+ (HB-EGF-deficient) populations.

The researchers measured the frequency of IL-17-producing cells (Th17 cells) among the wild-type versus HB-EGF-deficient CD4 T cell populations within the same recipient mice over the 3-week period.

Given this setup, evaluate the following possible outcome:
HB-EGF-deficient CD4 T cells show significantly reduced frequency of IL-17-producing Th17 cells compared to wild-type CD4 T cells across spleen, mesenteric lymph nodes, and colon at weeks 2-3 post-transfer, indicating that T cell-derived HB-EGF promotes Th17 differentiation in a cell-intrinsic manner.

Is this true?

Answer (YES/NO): NO